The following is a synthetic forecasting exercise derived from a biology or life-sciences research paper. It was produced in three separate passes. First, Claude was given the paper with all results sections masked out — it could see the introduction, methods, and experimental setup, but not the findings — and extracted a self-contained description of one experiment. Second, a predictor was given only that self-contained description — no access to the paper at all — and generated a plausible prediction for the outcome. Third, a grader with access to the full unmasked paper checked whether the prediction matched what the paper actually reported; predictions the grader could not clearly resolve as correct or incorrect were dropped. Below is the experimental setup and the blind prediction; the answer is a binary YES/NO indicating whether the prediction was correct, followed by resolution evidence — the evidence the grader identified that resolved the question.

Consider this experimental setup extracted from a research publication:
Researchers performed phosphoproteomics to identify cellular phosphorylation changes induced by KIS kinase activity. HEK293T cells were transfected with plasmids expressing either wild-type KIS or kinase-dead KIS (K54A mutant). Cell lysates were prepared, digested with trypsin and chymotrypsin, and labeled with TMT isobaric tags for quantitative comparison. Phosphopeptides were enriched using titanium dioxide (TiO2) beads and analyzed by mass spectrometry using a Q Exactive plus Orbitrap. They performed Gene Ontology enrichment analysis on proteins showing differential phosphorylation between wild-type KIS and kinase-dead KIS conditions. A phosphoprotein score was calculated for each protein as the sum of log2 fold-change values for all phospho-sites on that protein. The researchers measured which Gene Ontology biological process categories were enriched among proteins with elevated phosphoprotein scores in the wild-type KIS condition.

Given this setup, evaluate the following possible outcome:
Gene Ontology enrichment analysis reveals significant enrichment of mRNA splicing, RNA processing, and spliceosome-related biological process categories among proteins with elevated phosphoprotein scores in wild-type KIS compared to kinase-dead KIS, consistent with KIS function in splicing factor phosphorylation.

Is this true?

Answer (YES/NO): YES